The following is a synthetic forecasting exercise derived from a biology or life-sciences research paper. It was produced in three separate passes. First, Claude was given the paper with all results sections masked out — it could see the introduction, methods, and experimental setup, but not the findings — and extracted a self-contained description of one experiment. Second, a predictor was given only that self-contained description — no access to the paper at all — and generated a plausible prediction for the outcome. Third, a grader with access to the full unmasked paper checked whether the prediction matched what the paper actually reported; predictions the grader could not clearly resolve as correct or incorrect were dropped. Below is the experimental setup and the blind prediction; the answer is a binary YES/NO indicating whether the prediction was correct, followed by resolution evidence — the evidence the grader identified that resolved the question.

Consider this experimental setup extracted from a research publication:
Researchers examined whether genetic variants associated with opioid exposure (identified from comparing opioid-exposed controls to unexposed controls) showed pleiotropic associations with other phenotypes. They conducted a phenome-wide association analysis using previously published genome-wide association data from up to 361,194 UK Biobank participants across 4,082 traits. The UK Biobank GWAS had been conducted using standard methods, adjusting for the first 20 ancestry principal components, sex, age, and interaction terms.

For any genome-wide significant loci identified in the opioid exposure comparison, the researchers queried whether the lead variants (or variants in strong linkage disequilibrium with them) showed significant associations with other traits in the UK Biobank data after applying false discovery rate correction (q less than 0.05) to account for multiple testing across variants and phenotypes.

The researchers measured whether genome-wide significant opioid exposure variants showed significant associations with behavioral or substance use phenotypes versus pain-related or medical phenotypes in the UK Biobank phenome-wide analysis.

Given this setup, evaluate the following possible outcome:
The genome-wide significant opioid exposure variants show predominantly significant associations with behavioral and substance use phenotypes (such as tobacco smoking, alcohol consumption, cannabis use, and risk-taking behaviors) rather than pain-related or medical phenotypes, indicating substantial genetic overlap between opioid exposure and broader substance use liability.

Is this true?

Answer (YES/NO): NO